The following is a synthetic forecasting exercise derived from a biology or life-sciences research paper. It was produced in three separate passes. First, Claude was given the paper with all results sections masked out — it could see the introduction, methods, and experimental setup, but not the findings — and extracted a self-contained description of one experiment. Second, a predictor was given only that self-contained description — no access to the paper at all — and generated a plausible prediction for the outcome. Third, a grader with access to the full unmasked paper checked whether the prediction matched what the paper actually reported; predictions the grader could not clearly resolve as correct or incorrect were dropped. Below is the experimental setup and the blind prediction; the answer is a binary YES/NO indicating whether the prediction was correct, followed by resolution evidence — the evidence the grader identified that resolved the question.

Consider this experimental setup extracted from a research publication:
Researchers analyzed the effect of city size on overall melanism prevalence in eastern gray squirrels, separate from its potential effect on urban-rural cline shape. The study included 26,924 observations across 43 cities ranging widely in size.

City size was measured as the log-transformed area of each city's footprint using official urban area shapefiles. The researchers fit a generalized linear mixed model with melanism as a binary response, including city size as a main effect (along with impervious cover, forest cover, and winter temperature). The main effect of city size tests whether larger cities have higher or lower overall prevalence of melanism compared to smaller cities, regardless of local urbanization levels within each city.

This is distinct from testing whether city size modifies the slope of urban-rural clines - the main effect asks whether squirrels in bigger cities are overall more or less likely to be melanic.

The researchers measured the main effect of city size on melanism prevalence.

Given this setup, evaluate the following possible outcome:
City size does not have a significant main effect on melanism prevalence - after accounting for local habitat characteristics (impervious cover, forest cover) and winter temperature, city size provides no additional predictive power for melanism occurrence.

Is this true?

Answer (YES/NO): NO